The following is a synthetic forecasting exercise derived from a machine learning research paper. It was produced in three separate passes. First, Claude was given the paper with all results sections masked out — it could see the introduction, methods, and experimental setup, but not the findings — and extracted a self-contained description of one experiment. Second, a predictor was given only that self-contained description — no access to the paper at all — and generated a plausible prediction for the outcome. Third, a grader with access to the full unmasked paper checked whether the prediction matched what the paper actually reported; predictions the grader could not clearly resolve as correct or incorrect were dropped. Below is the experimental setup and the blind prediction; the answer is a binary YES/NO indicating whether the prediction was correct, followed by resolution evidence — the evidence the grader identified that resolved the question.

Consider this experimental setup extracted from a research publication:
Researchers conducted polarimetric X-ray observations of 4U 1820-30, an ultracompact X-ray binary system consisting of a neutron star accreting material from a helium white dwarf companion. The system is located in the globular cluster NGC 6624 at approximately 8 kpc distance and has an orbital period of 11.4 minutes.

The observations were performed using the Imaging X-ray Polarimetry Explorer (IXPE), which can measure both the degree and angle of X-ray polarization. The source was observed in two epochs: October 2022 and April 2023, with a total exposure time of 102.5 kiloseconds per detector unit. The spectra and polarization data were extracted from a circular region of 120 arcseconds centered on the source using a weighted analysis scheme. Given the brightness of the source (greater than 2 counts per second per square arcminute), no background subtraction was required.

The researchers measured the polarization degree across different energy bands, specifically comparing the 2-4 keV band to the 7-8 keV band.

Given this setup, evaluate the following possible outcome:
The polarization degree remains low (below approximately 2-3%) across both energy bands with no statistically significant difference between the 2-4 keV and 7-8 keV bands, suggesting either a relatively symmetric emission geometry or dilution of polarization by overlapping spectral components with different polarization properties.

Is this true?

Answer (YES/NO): NO